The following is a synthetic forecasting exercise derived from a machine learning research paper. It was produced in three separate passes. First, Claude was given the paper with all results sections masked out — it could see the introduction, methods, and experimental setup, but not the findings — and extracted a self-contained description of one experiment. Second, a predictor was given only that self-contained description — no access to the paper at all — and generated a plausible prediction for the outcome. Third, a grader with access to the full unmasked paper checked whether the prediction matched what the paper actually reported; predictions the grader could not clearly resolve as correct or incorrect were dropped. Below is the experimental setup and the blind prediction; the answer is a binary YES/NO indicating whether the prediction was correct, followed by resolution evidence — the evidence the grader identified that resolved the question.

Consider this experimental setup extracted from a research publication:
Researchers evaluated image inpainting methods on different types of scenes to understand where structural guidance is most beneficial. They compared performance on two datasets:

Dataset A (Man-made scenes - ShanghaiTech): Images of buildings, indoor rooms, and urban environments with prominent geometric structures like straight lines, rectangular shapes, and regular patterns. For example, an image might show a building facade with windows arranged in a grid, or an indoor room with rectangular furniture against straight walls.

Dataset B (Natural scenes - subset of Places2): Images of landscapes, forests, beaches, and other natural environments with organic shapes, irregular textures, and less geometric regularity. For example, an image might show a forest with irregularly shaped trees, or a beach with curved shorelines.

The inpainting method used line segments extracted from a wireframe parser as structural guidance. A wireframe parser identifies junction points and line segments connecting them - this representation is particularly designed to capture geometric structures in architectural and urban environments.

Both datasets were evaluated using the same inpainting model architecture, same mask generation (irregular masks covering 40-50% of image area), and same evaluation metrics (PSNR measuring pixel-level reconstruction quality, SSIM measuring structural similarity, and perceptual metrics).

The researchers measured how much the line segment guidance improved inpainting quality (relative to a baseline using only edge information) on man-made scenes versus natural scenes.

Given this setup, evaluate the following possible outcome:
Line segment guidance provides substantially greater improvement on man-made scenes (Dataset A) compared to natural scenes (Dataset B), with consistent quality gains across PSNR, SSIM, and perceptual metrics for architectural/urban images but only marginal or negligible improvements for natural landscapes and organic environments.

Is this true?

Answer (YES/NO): YES